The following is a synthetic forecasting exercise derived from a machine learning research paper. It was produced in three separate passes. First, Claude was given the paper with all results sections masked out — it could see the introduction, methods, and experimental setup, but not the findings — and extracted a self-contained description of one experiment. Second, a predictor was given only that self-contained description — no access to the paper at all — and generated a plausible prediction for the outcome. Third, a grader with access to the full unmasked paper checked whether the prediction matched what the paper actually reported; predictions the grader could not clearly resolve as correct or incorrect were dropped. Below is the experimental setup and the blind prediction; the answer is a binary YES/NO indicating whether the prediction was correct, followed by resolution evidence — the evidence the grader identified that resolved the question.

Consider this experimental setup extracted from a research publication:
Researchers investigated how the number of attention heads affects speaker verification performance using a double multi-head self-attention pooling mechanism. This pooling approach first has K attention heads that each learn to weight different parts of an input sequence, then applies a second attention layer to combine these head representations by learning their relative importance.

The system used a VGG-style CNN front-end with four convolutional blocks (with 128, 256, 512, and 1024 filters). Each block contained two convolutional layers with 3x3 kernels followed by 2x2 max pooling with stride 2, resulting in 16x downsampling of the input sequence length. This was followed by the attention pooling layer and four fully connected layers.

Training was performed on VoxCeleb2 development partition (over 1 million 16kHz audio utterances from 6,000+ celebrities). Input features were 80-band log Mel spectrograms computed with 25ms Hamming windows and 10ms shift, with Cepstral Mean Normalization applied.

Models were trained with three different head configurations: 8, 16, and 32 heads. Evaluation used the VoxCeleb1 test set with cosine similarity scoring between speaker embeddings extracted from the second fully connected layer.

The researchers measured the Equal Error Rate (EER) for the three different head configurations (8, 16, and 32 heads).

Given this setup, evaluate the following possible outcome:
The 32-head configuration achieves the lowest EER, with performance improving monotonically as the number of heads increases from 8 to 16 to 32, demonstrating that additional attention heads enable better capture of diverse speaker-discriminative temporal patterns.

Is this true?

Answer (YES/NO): NO